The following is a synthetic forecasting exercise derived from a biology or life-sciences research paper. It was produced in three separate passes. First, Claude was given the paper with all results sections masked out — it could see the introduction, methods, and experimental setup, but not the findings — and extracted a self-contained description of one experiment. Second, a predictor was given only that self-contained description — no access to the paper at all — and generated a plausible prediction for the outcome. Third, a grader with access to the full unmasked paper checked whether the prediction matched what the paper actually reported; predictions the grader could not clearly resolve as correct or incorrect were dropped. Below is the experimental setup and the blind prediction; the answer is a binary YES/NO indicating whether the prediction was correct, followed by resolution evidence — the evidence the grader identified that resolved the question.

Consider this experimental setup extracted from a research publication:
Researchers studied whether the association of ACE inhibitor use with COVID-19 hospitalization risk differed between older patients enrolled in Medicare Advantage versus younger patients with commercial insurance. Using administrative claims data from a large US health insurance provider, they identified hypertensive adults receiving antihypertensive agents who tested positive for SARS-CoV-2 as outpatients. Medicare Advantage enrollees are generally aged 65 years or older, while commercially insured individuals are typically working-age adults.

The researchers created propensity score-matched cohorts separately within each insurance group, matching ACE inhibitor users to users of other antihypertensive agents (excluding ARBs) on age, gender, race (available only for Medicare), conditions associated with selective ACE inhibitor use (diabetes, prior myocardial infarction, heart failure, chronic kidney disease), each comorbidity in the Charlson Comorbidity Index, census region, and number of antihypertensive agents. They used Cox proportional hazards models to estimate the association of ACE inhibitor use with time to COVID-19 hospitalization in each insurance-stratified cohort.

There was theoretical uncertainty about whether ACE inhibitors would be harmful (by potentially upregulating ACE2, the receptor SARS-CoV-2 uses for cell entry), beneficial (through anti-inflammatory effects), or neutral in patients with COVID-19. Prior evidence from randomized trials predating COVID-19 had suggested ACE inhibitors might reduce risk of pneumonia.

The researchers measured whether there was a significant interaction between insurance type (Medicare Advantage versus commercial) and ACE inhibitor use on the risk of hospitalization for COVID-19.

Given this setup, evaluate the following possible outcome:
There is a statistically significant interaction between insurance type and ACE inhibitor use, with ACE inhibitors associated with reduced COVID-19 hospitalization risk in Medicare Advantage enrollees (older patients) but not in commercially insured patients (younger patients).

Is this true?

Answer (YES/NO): YES